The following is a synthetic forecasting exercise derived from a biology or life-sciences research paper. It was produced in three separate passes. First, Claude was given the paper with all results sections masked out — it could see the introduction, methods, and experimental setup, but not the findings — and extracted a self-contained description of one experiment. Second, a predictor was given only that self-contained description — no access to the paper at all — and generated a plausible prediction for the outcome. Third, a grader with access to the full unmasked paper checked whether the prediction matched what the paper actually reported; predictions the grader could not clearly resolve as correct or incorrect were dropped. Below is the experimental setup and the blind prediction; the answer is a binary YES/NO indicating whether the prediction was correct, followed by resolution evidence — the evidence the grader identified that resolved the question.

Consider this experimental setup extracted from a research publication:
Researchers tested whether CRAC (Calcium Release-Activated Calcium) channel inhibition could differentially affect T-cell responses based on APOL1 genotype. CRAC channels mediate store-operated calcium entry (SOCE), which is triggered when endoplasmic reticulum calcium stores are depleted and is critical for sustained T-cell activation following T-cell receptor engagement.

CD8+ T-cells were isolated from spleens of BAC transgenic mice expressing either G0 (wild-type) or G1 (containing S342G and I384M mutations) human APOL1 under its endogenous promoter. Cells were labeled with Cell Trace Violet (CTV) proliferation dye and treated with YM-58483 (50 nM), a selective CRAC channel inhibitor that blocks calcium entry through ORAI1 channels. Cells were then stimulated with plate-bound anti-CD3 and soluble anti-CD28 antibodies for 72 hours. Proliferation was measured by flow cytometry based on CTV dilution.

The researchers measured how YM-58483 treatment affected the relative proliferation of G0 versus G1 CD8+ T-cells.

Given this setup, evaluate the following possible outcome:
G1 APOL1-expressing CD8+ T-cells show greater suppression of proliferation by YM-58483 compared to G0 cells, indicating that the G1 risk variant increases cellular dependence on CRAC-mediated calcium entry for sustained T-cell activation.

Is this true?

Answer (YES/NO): YES